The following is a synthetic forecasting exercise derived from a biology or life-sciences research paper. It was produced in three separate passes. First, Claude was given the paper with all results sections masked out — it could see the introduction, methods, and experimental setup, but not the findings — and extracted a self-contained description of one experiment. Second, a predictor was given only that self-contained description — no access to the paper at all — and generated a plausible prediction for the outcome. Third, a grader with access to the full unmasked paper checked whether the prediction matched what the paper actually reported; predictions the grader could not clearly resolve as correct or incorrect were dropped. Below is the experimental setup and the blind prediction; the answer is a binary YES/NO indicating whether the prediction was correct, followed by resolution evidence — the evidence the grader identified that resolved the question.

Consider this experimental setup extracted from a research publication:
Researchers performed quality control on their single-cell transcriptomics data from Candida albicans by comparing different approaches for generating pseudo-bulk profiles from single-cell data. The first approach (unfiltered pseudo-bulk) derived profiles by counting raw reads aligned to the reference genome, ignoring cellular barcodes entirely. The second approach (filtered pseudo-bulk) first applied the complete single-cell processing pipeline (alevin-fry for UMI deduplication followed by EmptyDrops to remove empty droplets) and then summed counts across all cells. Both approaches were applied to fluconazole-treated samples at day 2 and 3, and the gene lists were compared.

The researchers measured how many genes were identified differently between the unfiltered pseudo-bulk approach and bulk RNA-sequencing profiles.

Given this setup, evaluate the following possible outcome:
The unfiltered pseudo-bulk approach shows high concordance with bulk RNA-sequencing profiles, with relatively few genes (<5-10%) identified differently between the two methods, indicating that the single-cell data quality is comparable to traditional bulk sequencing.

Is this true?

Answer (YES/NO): YES